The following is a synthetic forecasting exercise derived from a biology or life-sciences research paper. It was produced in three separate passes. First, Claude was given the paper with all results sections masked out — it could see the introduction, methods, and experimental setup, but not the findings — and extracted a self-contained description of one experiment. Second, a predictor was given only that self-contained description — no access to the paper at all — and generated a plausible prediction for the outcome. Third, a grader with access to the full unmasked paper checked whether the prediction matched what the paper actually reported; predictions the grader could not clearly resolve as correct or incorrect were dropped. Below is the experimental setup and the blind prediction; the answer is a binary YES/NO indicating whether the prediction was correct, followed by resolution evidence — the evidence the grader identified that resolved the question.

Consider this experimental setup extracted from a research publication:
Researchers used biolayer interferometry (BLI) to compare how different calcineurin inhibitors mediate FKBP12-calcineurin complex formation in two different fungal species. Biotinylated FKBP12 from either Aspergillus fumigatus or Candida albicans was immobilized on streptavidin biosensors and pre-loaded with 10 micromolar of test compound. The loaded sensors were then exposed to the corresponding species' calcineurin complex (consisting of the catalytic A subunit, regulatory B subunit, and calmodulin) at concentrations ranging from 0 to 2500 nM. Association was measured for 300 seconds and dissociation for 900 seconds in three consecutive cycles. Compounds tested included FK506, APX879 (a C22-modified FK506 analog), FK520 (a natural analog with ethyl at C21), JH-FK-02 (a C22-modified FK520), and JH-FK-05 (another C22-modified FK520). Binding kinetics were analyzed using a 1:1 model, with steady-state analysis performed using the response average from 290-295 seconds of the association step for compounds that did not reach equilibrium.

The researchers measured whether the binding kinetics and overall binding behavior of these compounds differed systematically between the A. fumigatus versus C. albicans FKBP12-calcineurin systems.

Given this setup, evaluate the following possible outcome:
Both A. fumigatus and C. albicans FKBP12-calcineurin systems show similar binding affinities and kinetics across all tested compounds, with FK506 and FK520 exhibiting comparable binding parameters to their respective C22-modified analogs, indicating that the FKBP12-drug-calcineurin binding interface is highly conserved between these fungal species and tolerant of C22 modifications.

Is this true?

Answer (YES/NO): YES